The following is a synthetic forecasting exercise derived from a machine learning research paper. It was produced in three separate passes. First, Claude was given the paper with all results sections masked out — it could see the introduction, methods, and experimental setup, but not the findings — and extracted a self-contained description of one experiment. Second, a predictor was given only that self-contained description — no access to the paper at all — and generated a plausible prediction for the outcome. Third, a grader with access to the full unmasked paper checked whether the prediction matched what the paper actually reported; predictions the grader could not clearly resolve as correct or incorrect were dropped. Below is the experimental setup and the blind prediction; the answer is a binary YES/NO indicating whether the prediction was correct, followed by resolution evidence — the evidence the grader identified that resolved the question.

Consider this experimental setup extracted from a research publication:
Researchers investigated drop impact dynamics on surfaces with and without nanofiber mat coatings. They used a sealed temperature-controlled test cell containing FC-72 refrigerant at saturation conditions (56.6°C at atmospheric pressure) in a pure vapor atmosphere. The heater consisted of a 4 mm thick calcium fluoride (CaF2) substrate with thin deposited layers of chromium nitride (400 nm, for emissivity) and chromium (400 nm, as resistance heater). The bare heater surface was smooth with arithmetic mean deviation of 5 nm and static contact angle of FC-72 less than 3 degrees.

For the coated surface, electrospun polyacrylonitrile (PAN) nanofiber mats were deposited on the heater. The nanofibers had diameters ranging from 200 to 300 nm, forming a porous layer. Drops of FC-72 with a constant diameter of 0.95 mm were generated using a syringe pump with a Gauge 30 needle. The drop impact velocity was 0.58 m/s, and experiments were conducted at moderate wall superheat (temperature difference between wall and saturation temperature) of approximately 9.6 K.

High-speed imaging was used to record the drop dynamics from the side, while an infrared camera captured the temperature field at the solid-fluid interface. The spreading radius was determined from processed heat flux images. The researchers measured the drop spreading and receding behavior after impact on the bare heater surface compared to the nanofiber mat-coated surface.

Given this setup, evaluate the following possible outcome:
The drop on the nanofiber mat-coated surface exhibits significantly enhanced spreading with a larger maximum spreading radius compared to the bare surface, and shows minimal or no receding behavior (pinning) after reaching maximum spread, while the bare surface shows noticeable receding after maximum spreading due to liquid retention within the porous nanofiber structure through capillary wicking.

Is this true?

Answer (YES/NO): YES